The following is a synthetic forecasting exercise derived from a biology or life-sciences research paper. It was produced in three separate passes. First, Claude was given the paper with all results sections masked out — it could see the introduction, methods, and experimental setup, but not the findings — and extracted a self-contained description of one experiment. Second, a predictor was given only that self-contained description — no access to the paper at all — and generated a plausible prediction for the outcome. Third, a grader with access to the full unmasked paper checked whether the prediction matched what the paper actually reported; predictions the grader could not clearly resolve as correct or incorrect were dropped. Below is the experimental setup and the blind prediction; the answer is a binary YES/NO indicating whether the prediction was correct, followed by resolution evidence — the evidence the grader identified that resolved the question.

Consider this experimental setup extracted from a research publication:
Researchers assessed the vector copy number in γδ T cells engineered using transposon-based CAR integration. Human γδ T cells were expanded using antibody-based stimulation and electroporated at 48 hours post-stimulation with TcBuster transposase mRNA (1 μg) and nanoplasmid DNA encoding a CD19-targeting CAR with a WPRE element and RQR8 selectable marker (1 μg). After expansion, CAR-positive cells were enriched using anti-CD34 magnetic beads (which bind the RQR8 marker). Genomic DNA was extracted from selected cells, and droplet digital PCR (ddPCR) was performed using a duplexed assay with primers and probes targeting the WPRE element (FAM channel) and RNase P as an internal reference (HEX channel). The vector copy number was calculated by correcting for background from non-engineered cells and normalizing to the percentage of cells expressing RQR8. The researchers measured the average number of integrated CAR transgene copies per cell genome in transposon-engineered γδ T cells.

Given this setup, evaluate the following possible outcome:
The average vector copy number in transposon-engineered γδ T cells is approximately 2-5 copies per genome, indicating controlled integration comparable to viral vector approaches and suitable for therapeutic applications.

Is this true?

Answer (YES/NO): YES